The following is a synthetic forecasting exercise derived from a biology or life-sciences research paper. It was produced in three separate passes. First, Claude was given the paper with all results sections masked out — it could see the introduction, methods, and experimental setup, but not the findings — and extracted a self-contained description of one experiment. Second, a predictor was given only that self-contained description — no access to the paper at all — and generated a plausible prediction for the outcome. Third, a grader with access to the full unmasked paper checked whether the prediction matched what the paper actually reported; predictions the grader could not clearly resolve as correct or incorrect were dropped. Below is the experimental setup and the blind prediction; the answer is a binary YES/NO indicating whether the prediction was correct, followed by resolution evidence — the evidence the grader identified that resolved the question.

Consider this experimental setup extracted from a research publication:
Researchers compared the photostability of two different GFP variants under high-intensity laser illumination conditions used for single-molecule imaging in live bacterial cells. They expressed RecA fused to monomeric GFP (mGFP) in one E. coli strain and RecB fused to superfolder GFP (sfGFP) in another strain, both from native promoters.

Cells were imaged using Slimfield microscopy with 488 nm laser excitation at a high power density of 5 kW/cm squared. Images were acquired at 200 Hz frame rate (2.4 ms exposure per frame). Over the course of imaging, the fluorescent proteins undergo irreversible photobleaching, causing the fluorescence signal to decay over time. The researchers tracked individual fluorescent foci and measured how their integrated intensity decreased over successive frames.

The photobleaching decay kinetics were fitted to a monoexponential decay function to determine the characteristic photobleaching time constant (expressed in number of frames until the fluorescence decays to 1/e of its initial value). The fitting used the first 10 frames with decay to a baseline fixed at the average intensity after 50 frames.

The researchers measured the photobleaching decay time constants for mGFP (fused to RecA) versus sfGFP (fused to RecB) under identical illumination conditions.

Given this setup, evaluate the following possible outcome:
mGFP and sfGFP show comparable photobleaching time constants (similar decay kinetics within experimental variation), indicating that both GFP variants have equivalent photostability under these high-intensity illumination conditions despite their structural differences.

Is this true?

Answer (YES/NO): NO